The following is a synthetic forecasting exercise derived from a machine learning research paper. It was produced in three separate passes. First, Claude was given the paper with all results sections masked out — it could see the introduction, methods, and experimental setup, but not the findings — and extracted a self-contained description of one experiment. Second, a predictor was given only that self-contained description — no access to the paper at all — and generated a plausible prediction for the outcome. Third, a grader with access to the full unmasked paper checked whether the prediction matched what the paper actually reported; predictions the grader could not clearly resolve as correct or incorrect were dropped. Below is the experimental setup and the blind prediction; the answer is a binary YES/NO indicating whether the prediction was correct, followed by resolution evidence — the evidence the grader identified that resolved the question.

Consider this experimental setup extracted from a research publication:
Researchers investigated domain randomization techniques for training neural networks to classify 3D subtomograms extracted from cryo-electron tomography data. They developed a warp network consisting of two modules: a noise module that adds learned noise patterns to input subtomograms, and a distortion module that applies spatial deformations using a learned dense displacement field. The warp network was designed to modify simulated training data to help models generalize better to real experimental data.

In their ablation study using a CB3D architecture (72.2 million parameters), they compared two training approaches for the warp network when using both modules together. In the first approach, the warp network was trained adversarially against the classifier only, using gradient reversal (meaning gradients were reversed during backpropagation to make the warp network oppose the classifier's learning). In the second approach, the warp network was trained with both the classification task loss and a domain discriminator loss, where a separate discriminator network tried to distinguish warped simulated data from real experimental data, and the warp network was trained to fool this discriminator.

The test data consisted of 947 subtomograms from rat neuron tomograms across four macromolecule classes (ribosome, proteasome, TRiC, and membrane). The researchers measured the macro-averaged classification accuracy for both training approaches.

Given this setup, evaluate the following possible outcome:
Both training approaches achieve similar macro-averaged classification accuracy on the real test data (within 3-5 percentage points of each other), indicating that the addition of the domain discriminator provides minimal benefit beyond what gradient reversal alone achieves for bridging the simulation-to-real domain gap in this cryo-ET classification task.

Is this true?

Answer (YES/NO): NO